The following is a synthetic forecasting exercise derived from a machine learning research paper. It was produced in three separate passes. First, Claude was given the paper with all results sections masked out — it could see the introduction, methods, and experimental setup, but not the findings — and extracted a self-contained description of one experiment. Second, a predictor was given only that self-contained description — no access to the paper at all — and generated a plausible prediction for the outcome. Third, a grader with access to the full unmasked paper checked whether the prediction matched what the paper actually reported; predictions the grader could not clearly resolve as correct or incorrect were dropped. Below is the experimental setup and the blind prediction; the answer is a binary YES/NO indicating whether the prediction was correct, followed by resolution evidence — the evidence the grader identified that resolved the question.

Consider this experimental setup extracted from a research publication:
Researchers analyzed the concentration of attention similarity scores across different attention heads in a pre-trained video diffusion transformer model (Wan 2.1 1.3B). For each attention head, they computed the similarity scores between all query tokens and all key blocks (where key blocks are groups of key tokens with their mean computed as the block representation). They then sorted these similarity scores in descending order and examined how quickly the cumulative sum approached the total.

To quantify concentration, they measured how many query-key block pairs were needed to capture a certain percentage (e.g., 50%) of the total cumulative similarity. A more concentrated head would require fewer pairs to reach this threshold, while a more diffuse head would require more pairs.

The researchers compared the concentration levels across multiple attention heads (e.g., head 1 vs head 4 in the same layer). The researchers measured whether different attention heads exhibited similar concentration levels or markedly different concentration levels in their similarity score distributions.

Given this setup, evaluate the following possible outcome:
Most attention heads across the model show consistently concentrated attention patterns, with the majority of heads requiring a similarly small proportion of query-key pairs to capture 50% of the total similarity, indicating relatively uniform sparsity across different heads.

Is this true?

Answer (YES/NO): NO